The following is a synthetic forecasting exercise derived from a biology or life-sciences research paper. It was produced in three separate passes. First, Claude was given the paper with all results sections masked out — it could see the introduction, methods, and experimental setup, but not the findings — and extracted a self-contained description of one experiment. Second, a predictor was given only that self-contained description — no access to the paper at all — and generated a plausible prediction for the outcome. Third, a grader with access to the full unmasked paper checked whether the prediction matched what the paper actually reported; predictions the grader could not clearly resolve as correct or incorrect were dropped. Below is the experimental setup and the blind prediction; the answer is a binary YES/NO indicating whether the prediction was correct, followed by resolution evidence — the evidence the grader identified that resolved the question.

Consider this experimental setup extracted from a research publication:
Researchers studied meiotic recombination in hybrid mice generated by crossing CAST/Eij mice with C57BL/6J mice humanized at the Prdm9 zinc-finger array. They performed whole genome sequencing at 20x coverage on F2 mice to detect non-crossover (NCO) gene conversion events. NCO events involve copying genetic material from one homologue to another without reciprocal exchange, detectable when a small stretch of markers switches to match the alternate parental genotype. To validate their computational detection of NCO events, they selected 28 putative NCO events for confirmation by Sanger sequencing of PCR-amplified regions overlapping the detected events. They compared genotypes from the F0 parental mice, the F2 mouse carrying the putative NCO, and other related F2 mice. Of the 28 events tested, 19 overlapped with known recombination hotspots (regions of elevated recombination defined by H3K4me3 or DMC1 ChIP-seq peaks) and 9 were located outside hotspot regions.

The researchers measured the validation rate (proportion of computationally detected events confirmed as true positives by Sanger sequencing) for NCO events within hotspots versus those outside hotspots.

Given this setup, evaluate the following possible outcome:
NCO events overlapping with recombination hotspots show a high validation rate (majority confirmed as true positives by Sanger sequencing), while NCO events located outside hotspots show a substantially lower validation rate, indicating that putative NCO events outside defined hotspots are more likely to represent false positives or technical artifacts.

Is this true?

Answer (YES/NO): YES